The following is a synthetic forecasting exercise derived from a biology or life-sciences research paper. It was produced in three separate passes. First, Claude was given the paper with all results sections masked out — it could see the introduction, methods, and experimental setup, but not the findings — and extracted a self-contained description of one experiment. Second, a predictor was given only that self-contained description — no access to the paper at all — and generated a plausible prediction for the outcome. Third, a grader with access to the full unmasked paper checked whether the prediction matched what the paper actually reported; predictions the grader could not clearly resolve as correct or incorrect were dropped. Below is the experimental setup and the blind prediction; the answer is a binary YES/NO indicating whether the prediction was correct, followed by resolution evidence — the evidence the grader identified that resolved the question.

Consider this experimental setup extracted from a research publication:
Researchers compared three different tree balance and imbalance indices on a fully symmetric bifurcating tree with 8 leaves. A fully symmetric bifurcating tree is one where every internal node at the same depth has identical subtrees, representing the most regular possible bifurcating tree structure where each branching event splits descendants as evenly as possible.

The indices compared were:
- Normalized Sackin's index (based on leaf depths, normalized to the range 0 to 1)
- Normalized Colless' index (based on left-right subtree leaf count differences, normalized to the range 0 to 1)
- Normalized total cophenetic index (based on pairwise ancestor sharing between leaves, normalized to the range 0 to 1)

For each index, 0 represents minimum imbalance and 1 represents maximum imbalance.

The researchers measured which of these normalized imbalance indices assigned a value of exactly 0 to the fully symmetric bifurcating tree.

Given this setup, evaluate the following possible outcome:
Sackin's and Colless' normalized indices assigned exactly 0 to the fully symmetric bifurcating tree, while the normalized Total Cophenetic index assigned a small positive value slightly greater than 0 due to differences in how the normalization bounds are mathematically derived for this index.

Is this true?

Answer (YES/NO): NO